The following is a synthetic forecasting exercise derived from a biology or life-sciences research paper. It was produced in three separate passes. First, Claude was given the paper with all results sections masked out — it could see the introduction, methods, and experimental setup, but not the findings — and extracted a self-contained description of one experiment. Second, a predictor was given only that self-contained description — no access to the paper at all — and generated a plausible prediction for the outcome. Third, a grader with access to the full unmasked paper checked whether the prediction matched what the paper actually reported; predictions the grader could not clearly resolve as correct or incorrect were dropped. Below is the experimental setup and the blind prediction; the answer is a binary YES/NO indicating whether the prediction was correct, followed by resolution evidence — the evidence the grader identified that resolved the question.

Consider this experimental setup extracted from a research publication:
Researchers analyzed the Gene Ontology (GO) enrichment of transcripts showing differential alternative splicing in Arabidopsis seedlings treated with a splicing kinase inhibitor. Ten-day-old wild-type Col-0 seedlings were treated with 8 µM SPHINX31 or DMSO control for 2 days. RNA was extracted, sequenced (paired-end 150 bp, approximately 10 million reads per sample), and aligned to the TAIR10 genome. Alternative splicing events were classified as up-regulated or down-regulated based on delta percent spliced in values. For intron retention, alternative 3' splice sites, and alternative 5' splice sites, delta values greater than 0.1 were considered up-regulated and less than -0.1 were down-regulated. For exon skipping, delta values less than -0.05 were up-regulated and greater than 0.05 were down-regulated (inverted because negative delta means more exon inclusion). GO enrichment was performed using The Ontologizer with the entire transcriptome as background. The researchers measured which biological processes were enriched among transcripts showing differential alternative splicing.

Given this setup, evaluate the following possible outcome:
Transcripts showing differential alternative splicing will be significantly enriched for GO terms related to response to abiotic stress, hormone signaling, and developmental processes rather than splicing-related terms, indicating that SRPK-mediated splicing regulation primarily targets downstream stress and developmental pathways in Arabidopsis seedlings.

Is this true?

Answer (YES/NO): NO